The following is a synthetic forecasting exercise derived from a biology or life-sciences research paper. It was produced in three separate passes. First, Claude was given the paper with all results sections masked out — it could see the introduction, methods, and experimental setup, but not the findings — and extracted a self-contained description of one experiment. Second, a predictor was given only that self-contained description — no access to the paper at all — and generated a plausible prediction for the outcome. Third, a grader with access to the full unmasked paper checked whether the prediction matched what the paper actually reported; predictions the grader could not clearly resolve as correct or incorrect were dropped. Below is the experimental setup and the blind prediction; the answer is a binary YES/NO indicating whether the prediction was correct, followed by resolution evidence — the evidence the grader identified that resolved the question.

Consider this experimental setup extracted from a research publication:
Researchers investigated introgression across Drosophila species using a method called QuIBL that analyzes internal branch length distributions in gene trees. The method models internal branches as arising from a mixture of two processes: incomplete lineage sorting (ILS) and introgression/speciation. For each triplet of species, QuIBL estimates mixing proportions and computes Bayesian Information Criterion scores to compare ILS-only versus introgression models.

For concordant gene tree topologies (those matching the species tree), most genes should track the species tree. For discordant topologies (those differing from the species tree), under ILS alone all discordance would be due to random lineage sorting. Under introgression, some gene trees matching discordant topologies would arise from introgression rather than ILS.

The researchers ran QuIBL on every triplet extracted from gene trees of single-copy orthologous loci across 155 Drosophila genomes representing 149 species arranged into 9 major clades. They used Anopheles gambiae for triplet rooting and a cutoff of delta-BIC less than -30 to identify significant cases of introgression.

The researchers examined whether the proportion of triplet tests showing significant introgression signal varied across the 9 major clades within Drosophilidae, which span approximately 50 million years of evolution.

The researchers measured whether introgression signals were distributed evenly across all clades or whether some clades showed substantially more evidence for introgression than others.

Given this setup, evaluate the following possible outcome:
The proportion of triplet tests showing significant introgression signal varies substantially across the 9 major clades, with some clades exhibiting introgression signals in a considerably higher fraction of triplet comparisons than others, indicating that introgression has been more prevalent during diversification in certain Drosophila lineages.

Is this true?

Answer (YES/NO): YES